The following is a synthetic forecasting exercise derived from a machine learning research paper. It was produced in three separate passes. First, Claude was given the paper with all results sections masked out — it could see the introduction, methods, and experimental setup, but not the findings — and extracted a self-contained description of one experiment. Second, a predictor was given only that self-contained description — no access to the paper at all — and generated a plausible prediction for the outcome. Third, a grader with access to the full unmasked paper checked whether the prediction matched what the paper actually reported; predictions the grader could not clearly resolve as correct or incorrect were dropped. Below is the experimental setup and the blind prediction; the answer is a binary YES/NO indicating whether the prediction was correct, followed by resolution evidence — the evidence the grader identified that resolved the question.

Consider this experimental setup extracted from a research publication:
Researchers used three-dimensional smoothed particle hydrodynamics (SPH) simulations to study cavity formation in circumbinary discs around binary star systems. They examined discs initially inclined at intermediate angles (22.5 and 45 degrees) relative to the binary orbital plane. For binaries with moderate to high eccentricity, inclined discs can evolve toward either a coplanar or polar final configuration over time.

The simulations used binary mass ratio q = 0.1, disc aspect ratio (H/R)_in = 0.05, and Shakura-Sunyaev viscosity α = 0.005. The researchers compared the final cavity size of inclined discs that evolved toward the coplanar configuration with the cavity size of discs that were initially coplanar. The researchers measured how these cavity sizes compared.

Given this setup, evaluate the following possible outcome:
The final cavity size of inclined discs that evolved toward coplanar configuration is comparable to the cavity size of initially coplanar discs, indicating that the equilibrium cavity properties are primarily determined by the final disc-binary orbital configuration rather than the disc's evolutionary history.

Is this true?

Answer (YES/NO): NO